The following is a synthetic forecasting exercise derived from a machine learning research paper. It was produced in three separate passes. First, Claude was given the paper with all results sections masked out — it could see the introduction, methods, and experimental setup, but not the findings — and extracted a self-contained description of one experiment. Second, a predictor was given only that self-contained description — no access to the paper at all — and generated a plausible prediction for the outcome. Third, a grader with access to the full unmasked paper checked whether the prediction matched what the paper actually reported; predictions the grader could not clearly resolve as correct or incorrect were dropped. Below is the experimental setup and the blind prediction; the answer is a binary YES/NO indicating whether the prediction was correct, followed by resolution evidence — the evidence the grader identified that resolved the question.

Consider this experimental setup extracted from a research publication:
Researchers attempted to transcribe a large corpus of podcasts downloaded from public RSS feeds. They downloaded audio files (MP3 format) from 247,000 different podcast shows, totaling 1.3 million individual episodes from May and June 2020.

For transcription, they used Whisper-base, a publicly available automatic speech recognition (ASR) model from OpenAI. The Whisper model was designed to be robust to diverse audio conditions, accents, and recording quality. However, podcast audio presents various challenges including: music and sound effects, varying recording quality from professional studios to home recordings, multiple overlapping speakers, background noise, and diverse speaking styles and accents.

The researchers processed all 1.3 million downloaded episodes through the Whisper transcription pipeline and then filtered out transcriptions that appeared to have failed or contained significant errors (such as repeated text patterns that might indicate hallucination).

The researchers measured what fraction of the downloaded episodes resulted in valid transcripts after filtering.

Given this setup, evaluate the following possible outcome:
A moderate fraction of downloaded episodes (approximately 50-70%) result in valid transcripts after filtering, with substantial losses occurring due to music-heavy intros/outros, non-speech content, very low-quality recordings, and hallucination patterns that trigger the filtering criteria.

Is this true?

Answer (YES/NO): NO